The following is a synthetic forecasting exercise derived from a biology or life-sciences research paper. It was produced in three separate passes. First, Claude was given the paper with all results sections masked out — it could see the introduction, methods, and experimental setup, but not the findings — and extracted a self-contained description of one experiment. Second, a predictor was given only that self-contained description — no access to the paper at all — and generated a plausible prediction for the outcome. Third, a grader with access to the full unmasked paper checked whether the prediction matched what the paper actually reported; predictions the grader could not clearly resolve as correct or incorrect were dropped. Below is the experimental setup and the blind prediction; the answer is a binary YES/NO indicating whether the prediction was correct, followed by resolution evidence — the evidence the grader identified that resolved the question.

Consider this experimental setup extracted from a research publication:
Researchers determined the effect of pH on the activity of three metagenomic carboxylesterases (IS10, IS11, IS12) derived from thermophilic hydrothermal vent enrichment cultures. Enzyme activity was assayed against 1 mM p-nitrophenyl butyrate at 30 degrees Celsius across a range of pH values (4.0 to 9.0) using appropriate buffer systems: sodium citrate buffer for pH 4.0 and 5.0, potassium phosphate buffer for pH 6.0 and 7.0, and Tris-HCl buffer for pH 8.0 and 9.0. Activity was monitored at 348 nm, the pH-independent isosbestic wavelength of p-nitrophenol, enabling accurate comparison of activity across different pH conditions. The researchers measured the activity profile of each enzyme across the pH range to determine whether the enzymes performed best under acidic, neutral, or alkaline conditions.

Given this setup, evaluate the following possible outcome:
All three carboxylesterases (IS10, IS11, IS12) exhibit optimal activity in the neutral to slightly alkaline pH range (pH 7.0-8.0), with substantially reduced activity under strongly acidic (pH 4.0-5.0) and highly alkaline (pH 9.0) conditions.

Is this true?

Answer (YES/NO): NO